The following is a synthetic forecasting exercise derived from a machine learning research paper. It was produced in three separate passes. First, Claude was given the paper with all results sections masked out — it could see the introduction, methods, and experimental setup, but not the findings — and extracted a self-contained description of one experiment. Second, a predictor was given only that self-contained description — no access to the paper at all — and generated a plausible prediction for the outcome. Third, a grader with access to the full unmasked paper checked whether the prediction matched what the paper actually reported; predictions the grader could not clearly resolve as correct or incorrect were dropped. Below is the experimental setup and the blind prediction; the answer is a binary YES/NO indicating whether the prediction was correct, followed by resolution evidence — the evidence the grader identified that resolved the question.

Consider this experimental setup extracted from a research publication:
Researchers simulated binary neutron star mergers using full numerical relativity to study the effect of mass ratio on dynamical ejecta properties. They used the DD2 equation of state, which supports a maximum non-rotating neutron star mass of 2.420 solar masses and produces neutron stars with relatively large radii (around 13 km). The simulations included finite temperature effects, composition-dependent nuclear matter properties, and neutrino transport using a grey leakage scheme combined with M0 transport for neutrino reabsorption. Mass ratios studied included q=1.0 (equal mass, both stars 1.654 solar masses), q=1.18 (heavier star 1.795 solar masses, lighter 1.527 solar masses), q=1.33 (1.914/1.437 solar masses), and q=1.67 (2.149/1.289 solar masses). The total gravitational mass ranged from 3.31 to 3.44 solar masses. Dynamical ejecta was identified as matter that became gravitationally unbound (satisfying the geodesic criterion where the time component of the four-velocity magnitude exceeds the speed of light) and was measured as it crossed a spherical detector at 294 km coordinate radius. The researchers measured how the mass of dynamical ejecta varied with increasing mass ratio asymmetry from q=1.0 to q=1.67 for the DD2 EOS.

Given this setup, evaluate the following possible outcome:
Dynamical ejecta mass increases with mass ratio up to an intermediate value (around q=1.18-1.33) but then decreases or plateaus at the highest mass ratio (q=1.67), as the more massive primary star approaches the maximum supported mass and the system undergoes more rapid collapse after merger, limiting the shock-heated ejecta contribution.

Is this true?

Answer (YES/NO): NO